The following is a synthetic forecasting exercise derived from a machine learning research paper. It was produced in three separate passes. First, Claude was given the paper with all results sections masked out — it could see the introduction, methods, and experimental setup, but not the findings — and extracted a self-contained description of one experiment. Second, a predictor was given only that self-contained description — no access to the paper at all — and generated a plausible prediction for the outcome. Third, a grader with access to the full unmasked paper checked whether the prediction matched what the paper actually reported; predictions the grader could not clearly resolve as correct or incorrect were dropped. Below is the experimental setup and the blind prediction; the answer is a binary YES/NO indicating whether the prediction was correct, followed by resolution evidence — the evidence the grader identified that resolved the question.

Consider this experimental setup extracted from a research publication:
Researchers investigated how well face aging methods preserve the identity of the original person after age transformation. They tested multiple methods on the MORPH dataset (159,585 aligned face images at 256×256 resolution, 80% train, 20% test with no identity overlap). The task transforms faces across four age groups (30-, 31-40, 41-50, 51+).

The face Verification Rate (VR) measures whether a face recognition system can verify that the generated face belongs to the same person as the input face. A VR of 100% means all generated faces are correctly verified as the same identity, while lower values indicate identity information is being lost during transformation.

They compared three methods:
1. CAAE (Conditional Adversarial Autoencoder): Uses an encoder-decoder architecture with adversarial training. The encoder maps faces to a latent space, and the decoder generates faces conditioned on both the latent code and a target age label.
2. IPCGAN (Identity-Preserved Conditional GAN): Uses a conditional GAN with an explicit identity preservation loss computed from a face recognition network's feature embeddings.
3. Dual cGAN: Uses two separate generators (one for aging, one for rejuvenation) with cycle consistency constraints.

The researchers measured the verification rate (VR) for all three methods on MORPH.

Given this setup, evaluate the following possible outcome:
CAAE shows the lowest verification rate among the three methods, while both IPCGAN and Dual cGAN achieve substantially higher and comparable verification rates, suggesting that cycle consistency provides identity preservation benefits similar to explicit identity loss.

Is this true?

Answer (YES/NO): YES